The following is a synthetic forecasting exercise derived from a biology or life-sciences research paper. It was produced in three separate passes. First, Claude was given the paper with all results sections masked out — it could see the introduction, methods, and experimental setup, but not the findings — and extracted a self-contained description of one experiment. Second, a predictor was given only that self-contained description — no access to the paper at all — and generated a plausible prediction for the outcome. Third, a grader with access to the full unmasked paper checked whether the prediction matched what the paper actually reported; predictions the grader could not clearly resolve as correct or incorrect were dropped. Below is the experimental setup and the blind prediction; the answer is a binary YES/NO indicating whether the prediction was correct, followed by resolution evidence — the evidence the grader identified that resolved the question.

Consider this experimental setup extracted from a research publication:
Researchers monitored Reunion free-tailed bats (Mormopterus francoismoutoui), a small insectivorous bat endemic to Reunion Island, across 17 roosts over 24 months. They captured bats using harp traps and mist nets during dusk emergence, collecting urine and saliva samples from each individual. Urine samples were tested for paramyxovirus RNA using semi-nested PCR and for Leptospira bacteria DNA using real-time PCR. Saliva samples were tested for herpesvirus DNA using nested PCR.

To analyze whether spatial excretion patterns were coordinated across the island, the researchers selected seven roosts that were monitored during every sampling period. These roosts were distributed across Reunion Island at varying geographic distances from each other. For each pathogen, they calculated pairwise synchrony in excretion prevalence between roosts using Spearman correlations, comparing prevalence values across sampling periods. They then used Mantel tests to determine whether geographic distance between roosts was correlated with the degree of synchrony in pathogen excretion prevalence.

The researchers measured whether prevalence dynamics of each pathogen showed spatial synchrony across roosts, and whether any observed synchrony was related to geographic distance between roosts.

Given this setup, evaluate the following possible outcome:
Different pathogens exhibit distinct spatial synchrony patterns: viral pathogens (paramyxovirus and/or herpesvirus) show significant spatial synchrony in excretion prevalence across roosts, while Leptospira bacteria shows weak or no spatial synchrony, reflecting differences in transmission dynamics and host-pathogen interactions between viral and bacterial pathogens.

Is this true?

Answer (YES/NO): NO